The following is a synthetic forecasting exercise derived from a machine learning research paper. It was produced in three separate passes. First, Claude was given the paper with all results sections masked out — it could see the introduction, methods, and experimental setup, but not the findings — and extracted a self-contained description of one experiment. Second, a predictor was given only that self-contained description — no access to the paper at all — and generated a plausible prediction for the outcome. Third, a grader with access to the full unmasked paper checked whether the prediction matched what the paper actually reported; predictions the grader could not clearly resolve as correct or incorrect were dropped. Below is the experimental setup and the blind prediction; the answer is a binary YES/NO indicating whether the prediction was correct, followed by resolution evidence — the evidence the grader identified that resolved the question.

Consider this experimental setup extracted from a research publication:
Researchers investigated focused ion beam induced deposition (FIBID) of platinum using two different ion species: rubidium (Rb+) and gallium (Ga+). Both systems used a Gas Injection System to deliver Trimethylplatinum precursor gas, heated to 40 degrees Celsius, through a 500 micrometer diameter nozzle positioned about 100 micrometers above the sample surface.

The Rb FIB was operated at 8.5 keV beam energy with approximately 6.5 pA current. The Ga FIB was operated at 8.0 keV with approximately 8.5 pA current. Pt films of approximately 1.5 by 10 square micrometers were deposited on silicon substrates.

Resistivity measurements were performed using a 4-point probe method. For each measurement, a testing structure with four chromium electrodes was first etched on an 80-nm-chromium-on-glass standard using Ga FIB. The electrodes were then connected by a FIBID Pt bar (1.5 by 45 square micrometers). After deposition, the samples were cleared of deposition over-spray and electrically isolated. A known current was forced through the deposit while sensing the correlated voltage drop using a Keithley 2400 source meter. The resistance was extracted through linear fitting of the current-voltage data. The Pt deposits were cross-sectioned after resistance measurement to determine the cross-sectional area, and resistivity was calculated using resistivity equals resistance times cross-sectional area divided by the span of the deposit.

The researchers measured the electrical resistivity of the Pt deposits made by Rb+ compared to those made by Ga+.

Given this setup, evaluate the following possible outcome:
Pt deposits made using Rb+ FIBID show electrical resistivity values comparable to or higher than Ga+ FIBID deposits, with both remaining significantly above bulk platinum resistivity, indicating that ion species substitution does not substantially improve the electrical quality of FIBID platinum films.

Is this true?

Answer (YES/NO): YES